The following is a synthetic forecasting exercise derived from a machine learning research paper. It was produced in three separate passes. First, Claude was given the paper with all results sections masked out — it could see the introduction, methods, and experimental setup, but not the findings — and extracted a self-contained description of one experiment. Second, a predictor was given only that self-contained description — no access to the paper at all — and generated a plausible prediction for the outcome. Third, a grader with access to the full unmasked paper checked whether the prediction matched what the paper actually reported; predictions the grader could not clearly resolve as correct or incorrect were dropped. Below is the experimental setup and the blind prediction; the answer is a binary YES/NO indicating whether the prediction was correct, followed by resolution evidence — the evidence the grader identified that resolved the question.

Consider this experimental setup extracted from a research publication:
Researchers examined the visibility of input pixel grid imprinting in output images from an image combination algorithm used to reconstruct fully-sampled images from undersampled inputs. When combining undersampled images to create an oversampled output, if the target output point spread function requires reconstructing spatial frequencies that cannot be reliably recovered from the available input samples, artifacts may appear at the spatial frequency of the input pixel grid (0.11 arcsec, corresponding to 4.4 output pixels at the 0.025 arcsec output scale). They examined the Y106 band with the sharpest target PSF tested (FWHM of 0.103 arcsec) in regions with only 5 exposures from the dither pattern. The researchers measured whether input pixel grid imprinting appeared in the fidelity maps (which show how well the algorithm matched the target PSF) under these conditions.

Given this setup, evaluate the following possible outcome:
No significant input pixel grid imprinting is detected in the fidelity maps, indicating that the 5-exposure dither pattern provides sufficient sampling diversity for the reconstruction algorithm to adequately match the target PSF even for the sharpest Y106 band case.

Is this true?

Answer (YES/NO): NO